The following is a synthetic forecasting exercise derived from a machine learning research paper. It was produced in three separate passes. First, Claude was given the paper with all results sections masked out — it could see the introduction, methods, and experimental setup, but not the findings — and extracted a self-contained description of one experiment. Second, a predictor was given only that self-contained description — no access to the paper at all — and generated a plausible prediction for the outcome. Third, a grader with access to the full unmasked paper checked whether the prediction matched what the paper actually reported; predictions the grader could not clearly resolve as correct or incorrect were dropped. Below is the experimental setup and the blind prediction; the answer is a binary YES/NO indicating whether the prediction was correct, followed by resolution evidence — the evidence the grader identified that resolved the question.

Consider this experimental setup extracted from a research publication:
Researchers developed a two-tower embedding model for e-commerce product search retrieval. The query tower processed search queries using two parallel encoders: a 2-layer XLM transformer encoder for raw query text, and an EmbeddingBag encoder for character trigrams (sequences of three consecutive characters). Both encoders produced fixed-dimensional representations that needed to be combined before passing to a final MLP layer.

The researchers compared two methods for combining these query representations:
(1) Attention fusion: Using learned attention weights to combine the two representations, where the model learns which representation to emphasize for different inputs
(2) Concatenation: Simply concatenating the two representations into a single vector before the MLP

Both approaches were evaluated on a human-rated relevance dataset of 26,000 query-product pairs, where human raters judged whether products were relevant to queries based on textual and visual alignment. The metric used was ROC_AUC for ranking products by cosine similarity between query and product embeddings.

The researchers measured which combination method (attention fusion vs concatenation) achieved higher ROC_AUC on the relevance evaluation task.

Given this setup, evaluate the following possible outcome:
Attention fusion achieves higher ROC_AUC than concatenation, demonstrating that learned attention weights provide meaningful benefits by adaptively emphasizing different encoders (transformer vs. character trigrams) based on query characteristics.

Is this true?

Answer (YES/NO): NO